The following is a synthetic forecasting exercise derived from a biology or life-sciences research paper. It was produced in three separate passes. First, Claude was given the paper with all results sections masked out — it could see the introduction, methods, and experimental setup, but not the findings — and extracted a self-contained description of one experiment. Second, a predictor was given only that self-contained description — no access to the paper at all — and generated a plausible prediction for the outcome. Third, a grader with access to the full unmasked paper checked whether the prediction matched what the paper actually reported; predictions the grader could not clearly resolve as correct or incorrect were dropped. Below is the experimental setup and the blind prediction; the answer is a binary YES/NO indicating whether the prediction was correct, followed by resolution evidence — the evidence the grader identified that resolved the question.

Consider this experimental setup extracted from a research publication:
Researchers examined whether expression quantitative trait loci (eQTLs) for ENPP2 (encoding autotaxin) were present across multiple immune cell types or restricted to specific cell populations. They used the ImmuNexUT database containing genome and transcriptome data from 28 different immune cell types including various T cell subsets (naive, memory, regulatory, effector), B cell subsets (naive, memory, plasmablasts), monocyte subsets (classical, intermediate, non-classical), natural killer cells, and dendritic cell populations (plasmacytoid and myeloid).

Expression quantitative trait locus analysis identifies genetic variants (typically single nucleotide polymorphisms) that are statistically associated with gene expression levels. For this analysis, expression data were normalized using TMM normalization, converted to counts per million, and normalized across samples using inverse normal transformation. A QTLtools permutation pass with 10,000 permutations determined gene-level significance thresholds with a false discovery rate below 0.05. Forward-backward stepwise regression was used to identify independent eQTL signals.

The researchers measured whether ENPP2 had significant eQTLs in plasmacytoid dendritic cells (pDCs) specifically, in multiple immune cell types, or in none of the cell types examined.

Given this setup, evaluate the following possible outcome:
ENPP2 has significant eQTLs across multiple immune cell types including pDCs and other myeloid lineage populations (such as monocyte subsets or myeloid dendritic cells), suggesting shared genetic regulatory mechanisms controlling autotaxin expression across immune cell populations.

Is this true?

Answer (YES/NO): NO